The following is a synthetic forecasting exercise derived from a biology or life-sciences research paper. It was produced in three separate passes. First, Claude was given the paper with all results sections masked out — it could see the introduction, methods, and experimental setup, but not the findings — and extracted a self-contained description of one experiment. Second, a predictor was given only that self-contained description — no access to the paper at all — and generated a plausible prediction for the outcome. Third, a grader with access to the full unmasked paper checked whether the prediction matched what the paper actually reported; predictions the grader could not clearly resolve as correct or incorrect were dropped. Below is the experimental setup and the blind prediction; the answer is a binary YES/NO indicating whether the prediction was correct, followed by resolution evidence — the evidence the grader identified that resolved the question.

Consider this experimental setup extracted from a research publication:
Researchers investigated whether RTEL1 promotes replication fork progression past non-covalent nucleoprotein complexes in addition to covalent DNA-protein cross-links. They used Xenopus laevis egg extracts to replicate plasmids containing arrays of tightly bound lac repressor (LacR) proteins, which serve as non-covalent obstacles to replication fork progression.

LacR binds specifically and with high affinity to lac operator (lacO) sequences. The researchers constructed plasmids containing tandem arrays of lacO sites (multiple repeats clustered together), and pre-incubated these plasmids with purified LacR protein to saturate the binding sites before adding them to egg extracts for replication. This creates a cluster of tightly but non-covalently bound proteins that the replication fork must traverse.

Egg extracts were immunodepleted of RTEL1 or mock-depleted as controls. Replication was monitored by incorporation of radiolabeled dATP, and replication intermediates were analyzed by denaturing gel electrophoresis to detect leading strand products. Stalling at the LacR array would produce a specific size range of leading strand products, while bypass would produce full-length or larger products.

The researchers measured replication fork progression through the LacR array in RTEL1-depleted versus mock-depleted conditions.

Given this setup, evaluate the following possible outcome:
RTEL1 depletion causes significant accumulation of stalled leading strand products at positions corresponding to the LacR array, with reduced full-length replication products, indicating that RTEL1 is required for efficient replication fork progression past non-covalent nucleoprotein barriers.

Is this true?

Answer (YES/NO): YES